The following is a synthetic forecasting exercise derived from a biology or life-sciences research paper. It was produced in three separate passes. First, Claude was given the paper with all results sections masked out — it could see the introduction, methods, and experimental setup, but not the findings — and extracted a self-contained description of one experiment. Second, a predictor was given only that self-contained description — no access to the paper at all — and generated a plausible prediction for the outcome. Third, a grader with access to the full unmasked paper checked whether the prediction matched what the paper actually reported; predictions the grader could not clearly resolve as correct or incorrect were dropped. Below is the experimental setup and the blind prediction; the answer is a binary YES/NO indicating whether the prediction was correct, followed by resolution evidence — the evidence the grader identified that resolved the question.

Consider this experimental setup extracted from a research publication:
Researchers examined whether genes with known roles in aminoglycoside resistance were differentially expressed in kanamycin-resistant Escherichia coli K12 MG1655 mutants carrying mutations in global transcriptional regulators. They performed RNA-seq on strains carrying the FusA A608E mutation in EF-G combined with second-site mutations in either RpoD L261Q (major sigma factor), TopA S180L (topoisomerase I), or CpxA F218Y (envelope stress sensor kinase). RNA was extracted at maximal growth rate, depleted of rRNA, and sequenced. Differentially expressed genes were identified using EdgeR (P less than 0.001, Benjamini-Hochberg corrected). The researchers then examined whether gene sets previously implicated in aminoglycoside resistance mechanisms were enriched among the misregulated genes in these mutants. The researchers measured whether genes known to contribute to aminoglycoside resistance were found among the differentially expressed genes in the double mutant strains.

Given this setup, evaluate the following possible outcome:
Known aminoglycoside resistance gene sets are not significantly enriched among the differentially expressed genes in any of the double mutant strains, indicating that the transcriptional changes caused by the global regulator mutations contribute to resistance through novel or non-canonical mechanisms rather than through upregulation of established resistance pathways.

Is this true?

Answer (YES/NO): NO